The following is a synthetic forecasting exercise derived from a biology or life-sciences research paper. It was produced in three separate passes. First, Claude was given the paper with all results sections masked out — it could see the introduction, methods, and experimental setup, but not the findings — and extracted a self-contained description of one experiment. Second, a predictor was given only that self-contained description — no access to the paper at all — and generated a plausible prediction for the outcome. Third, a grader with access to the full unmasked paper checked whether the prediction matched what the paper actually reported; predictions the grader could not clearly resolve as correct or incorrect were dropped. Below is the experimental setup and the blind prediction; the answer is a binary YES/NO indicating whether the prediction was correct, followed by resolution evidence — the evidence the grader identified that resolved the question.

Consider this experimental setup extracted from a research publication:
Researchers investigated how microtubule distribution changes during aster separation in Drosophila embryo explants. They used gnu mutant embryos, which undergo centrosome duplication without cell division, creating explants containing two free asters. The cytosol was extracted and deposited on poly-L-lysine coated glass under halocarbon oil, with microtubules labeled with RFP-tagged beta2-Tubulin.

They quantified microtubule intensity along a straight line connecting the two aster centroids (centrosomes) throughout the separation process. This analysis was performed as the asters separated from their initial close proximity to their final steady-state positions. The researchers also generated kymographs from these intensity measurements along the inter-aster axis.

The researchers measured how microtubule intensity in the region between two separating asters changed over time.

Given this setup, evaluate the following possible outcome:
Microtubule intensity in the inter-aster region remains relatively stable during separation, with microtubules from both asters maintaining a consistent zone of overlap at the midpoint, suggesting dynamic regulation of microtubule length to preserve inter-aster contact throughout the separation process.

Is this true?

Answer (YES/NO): NO